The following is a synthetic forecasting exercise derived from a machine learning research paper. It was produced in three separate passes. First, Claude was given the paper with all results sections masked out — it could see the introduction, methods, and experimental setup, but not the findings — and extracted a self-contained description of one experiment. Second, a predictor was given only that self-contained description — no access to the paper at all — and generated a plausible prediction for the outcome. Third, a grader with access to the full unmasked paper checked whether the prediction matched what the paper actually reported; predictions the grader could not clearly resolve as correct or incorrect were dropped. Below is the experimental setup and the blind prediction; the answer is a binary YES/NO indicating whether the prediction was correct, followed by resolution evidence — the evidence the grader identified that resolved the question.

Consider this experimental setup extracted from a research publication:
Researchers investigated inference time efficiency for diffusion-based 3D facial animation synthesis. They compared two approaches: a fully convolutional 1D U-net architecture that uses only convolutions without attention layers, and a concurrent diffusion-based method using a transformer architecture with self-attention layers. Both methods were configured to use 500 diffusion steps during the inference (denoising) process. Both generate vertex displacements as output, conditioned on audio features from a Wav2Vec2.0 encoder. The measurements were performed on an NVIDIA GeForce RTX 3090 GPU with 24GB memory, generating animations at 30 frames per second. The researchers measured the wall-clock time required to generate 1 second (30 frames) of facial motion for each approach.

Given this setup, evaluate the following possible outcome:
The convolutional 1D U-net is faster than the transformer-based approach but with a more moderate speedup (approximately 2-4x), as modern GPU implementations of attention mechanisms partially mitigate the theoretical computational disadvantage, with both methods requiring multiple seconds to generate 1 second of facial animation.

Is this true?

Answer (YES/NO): NO